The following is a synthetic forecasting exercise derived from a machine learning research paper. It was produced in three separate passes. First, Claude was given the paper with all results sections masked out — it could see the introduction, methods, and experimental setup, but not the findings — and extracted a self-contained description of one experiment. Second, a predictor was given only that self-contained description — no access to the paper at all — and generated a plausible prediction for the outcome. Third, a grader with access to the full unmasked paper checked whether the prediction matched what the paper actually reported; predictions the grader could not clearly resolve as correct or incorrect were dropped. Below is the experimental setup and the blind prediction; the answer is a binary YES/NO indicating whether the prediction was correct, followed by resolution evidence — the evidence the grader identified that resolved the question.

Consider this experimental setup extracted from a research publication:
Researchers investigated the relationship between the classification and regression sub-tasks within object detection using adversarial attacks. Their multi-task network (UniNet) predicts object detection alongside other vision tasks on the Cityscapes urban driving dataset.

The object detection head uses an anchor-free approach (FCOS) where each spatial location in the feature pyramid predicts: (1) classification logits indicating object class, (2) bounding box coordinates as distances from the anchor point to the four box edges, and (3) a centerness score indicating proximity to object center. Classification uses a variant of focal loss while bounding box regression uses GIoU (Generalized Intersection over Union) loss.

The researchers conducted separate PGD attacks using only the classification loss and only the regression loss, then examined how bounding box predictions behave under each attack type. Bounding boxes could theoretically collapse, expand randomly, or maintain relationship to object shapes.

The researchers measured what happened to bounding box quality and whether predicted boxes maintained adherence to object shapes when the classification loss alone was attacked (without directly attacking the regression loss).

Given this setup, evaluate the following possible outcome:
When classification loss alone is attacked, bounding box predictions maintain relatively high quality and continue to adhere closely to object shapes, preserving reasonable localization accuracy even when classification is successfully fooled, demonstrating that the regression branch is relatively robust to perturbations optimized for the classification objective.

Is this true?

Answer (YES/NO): NO